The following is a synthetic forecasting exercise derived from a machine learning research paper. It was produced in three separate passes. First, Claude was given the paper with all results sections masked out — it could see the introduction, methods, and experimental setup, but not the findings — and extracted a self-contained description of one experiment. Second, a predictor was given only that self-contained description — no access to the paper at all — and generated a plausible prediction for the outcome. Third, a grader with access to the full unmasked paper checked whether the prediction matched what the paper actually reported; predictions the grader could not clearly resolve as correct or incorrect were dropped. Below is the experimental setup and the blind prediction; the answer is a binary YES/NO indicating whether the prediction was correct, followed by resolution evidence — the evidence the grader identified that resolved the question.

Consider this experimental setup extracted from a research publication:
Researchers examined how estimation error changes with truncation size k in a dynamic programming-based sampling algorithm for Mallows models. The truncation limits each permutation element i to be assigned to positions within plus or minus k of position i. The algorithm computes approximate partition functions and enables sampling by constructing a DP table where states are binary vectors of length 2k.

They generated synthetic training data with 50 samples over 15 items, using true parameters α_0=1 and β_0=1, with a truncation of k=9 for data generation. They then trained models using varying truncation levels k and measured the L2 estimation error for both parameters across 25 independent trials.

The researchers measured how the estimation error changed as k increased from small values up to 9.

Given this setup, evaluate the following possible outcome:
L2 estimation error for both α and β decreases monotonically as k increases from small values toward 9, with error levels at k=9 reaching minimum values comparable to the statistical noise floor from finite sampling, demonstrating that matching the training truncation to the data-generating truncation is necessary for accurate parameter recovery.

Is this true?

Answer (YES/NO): NO